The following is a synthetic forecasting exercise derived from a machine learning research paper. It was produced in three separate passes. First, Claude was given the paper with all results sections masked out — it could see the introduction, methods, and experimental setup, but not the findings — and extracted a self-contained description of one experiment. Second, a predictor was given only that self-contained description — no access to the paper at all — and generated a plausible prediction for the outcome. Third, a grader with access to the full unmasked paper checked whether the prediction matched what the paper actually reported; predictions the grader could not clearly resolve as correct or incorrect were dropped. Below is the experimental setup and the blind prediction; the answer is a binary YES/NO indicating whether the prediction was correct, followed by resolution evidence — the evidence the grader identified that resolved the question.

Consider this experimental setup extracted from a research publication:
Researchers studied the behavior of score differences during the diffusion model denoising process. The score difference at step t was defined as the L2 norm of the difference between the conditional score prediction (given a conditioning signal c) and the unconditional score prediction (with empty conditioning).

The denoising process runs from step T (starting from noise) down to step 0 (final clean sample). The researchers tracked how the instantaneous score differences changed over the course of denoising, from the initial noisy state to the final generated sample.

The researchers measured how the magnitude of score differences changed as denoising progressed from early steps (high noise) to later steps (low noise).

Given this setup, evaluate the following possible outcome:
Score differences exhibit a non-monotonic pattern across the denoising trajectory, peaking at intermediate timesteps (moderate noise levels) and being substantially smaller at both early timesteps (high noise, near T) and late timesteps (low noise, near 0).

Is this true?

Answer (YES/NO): NO